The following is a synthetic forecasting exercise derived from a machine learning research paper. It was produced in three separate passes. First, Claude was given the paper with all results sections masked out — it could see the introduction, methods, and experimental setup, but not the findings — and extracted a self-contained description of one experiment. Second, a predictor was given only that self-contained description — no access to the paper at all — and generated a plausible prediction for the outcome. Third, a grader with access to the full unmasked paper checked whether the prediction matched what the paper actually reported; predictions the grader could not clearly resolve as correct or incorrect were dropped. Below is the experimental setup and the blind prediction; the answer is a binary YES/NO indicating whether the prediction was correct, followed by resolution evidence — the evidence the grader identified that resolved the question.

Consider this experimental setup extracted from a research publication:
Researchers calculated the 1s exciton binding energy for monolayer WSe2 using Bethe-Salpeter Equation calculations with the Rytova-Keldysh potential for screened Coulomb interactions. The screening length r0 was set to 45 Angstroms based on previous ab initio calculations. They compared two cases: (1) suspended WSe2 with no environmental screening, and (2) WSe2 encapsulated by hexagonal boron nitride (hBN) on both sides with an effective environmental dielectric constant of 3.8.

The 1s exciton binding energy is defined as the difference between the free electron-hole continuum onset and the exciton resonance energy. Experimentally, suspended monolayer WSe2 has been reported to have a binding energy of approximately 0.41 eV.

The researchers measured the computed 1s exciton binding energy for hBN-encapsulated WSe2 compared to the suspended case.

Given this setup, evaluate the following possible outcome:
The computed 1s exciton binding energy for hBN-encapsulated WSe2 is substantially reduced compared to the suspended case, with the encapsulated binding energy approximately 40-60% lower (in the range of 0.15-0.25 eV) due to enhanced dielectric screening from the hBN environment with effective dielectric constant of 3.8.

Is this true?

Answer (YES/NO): NO